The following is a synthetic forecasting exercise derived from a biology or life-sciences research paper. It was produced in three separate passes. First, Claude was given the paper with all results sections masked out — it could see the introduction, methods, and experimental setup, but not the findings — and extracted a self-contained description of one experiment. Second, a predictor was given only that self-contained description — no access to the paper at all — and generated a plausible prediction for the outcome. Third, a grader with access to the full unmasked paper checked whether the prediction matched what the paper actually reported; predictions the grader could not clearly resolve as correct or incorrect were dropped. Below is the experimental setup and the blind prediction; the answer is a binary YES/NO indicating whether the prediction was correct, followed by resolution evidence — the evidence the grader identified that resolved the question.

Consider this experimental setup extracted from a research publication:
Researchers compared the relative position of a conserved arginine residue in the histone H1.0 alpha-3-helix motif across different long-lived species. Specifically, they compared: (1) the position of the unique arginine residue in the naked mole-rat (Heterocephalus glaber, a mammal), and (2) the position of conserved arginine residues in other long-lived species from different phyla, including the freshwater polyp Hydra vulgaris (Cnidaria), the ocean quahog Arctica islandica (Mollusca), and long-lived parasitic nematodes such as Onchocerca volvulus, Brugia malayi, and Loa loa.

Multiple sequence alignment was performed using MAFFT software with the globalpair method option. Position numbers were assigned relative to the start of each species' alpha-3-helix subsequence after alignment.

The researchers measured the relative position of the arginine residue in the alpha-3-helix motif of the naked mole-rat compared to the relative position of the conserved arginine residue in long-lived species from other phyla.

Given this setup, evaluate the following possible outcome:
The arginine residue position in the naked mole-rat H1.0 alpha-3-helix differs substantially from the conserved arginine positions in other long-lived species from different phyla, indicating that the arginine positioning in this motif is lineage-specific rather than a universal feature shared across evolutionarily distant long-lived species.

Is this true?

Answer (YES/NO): NO